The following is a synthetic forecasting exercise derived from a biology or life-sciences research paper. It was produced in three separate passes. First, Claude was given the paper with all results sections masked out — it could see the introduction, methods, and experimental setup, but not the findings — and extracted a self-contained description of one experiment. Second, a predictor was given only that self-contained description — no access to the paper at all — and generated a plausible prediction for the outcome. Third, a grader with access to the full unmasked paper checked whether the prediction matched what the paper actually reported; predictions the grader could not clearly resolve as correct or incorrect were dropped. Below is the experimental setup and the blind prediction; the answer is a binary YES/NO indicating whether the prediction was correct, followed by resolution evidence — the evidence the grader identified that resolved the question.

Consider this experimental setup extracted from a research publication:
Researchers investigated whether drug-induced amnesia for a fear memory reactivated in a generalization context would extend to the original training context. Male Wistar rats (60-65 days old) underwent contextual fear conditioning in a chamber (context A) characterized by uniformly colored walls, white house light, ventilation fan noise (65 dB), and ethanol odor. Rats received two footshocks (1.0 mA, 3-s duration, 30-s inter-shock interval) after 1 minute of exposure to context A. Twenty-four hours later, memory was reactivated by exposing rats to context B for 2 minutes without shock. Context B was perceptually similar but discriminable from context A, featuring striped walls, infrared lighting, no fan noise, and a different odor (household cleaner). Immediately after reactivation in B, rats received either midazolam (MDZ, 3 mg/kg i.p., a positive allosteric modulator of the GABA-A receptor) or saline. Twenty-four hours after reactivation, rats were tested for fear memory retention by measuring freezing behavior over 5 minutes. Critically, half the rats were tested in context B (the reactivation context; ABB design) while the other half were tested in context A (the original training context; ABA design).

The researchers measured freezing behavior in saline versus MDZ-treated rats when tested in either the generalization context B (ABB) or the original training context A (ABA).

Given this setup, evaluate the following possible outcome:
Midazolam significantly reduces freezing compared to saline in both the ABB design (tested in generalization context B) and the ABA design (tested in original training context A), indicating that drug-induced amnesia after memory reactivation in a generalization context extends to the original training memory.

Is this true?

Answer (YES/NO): NO